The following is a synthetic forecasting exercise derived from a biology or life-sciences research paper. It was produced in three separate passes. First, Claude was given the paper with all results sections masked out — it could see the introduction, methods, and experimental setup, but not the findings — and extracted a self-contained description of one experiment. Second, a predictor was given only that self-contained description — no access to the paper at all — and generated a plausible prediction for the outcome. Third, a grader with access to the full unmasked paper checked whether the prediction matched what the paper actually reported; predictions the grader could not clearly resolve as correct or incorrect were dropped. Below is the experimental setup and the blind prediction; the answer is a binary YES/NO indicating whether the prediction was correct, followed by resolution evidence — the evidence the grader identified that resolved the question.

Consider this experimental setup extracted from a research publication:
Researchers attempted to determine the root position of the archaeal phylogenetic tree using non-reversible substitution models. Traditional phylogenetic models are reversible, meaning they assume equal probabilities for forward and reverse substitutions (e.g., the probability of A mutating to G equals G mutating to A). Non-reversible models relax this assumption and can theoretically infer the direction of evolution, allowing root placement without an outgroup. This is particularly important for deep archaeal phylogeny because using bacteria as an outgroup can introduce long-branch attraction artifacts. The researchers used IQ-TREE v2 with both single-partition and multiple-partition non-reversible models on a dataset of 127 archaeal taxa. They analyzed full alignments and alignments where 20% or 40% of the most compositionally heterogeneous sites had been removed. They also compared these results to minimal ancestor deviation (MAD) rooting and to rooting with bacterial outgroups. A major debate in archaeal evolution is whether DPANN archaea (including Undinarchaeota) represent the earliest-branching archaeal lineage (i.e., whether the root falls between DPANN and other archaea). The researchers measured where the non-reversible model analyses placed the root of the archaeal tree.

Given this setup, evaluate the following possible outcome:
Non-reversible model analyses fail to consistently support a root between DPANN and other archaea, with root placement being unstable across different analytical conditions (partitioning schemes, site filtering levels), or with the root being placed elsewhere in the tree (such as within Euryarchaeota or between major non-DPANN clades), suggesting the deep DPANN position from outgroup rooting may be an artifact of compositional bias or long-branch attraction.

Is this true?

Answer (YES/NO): NO